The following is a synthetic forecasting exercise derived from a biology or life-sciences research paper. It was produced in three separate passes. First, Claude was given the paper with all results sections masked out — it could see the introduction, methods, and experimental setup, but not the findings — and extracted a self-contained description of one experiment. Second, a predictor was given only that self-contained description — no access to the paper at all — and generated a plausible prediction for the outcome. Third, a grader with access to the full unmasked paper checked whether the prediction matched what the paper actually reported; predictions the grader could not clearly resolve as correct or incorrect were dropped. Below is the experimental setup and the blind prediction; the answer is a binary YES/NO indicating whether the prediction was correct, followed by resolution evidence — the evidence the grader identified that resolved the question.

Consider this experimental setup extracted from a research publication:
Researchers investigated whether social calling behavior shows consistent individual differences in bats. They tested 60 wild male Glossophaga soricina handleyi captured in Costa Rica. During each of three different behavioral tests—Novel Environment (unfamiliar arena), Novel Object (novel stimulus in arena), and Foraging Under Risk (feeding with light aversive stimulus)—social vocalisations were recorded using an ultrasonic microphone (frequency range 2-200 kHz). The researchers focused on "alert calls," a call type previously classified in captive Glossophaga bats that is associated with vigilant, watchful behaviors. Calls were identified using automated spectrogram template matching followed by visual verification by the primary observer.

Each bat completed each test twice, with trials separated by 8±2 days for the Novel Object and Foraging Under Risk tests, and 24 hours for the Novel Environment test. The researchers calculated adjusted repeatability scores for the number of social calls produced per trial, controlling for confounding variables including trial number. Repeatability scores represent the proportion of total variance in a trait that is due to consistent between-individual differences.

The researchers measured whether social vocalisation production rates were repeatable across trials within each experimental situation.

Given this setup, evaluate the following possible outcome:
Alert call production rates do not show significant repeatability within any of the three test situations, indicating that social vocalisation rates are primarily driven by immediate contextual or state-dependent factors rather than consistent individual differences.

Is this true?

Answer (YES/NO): NO